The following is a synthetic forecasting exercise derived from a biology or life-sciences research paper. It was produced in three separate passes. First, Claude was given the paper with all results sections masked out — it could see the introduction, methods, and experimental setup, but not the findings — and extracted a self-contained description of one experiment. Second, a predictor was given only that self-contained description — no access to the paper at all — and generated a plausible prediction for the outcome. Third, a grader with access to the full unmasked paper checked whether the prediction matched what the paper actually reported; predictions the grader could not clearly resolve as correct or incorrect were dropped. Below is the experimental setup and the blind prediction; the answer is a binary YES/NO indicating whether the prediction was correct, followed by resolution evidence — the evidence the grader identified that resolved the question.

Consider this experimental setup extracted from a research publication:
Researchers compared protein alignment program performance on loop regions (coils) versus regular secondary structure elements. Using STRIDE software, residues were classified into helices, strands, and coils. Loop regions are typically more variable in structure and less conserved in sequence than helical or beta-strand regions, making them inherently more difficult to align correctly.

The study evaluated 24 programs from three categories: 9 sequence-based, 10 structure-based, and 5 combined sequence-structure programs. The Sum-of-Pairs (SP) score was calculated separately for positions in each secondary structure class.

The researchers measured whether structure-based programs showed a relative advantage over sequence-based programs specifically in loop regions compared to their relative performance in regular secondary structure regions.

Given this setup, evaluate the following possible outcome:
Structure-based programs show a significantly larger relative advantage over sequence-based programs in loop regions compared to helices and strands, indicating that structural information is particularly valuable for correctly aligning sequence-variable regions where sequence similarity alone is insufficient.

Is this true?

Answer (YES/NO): NO